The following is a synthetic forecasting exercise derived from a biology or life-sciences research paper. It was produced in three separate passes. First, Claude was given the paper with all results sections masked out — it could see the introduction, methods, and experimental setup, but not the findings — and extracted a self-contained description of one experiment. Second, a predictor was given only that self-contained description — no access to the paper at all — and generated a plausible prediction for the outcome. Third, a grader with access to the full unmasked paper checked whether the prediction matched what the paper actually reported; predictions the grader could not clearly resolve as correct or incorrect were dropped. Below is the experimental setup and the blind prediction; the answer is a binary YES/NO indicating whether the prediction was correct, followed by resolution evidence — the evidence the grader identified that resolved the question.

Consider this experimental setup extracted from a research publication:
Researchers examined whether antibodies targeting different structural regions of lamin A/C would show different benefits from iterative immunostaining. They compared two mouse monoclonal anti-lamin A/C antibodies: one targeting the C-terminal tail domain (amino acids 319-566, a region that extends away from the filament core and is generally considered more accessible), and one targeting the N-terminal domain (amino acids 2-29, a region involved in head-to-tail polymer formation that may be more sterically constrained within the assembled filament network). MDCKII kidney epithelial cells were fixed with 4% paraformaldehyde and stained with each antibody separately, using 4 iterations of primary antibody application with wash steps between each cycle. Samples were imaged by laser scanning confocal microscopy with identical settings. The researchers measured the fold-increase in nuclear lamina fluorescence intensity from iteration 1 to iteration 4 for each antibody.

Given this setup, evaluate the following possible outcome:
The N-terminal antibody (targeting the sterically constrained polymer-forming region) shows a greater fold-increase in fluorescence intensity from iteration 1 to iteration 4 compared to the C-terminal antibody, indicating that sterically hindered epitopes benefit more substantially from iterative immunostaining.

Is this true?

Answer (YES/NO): YES